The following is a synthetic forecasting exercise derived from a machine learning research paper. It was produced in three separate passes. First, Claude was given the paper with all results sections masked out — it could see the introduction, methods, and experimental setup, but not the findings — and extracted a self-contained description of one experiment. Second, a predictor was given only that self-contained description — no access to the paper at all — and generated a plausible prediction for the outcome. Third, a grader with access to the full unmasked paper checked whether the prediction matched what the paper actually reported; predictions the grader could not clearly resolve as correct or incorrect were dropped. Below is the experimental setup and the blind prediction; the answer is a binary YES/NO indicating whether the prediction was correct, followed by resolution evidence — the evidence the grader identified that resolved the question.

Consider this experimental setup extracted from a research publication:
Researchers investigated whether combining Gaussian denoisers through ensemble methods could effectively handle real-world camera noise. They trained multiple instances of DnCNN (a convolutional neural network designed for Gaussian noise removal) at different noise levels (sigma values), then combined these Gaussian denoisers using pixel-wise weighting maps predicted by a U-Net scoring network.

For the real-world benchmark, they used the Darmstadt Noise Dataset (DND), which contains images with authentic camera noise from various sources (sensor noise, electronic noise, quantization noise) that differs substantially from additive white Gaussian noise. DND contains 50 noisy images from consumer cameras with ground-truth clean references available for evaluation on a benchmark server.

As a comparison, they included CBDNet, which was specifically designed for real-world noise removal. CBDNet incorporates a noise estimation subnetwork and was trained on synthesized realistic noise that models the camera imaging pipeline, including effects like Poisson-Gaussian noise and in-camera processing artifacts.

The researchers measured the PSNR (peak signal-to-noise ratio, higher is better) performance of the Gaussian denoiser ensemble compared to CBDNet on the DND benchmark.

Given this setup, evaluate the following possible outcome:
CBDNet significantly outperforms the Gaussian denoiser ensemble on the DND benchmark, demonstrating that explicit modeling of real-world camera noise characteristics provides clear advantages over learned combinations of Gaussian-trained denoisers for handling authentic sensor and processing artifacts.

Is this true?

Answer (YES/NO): NO